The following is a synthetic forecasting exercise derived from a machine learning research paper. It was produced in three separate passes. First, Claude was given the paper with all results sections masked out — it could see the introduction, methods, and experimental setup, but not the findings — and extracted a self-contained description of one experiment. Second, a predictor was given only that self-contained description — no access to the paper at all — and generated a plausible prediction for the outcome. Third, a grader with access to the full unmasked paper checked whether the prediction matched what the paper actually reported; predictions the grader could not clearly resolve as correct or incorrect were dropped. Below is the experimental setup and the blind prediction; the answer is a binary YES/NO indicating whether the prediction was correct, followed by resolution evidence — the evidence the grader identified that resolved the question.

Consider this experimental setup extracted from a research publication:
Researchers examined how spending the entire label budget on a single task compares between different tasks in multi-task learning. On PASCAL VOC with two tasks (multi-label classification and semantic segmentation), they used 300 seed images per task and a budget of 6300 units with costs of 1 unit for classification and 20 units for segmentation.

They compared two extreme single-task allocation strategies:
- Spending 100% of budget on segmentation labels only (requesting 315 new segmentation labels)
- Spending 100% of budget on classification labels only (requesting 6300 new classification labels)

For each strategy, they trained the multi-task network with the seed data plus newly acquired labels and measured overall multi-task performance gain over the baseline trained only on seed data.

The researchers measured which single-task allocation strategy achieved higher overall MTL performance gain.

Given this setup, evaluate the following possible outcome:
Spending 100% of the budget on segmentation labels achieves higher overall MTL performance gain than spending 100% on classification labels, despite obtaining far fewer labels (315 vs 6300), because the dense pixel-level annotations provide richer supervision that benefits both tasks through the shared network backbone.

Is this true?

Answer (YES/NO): NO